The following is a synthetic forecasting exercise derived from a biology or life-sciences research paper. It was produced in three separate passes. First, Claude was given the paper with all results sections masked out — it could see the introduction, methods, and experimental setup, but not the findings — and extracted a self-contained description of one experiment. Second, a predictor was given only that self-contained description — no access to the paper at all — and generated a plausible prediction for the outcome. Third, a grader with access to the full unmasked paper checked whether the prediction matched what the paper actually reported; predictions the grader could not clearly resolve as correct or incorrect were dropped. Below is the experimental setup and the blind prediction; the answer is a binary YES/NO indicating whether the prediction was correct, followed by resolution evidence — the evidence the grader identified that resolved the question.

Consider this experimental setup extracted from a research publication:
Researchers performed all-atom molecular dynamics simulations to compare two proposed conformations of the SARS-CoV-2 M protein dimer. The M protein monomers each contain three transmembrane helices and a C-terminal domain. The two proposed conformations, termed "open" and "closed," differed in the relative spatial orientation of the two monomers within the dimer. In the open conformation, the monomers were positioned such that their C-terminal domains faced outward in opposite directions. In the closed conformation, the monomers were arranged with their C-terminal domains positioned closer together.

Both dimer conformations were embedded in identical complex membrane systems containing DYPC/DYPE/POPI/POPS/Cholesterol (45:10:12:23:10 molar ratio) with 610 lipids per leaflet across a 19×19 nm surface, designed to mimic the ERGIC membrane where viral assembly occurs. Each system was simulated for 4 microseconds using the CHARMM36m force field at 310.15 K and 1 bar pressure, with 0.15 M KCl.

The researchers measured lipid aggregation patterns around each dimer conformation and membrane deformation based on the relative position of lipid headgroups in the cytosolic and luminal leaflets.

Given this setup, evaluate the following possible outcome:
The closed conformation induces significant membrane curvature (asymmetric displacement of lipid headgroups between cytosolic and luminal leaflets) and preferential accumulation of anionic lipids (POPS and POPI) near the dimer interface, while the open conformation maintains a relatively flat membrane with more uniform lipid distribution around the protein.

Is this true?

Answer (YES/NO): NO